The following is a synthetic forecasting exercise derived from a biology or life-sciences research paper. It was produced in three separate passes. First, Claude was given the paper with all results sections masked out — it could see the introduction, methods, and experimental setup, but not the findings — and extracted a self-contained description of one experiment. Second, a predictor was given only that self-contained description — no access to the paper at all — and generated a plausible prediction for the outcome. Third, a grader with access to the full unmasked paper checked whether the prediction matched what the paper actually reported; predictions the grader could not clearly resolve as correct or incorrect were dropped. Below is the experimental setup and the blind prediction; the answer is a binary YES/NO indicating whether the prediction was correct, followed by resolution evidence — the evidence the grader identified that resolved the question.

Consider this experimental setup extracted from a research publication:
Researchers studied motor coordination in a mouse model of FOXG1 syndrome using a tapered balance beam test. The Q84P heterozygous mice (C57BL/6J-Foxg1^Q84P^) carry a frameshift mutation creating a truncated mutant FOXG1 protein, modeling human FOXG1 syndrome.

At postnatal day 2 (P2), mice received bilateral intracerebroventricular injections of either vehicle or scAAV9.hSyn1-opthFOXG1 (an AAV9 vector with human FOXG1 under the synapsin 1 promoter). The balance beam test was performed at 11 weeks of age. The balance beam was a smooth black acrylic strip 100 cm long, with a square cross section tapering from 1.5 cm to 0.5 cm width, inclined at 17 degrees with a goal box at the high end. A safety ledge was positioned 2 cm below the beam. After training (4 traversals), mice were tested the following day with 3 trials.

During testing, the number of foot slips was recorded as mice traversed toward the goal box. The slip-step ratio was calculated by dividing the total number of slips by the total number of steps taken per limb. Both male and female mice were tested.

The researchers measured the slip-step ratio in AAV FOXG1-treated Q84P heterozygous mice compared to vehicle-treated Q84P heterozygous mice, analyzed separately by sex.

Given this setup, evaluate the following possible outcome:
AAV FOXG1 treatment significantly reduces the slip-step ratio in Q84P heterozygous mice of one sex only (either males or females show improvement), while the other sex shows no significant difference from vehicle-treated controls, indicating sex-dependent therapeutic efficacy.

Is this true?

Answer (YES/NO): NO